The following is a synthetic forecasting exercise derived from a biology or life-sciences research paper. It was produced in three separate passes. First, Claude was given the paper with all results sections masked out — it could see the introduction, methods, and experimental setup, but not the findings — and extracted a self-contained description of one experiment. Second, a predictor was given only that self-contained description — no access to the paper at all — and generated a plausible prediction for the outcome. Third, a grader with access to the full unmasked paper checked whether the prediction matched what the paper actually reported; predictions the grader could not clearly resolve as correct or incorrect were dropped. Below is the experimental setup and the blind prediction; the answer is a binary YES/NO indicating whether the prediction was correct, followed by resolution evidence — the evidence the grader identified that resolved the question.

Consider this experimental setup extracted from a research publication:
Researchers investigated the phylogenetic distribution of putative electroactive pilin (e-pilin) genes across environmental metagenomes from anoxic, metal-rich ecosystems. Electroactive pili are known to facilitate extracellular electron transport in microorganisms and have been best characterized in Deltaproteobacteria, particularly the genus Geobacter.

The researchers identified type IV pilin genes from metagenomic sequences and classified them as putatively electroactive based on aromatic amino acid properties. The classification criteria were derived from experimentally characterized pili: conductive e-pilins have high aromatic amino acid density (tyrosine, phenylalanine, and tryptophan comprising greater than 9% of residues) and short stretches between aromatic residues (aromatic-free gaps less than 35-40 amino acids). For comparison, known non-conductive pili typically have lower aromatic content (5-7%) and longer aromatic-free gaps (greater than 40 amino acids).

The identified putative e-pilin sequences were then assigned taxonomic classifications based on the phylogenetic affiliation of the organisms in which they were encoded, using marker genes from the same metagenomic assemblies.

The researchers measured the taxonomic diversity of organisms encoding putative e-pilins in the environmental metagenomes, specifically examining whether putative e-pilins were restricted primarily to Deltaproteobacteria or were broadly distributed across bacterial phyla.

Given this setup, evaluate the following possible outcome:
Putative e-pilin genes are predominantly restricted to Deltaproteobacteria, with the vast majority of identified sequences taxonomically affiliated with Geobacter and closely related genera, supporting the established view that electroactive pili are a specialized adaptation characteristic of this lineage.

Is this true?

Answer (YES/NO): NO